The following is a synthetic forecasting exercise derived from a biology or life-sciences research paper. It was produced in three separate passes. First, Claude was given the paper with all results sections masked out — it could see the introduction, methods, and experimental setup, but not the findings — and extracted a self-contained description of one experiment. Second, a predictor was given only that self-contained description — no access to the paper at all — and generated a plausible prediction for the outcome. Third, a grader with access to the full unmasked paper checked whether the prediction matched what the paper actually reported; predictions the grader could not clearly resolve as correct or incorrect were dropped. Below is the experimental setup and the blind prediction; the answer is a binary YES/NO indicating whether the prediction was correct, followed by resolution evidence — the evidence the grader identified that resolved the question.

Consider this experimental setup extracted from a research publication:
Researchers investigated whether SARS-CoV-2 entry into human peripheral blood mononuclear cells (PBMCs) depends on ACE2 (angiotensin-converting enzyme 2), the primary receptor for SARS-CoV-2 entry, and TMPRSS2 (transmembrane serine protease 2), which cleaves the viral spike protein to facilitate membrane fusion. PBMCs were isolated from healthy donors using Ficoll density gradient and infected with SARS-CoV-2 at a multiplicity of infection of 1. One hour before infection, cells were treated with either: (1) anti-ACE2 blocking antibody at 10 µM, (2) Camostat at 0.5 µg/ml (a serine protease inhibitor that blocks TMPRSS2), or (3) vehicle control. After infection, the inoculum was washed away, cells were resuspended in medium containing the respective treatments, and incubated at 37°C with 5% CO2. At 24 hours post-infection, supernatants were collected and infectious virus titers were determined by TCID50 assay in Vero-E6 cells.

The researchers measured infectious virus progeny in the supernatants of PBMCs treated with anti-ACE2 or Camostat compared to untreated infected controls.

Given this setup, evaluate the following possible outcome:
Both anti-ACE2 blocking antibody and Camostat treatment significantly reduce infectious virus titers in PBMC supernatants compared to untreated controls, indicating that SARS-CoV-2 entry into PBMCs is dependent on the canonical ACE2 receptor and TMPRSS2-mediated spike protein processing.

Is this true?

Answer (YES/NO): NO